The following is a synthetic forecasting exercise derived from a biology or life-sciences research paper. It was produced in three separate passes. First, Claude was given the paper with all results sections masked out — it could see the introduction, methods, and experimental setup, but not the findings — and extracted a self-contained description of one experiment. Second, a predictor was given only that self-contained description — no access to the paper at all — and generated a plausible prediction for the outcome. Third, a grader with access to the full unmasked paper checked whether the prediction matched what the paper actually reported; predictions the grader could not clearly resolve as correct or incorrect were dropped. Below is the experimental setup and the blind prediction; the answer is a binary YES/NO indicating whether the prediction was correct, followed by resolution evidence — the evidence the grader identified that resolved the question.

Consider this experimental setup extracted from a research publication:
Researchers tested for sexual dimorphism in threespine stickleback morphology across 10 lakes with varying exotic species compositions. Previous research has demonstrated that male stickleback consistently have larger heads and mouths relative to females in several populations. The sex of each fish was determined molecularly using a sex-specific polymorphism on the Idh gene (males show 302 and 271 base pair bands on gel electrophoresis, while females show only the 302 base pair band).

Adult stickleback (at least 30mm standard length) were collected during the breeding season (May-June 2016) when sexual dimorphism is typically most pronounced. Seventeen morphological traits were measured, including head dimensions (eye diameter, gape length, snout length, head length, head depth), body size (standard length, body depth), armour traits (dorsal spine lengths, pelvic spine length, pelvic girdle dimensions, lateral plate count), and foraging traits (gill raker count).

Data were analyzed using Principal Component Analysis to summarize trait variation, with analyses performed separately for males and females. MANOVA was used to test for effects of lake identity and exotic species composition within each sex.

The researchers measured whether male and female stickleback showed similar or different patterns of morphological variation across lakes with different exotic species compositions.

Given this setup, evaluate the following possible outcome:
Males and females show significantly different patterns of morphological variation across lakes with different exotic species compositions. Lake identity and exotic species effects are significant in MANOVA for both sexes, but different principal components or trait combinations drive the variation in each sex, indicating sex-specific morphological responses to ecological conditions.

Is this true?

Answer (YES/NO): NO